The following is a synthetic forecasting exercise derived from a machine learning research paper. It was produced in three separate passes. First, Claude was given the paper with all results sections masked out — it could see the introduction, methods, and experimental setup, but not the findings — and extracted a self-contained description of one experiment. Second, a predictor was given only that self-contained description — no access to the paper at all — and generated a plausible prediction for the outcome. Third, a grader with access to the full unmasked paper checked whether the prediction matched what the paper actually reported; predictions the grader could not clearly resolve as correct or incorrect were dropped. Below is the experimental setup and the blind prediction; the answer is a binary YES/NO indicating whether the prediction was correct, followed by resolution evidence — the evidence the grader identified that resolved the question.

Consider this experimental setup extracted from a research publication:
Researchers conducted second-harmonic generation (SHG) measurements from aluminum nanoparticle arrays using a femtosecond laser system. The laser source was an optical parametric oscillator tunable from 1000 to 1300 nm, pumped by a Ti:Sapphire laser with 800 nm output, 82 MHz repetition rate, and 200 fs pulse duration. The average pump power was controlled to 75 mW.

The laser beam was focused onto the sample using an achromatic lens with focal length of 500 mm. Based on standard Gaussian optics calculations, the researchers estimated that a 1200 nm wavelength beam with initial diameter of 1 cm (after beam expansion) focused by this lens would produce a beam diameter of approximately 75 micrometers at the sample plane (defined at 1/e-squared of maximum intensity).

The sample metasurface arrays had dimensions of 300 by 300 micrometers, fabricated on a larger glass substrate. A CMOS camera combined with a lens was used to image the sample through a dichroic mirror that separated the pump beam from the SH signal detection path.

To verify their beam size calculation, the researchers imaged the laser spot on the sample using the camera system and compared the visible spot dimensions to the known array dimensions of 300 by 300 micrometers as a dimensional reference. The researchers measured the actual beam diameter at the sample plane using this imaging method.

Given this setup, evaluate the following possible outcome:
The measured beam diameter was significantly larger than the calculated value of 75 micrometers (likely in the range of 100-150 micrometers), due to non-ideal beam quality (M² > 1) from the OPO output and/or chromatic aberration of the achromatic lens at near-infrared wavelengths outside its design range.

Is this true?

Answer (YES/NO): NO